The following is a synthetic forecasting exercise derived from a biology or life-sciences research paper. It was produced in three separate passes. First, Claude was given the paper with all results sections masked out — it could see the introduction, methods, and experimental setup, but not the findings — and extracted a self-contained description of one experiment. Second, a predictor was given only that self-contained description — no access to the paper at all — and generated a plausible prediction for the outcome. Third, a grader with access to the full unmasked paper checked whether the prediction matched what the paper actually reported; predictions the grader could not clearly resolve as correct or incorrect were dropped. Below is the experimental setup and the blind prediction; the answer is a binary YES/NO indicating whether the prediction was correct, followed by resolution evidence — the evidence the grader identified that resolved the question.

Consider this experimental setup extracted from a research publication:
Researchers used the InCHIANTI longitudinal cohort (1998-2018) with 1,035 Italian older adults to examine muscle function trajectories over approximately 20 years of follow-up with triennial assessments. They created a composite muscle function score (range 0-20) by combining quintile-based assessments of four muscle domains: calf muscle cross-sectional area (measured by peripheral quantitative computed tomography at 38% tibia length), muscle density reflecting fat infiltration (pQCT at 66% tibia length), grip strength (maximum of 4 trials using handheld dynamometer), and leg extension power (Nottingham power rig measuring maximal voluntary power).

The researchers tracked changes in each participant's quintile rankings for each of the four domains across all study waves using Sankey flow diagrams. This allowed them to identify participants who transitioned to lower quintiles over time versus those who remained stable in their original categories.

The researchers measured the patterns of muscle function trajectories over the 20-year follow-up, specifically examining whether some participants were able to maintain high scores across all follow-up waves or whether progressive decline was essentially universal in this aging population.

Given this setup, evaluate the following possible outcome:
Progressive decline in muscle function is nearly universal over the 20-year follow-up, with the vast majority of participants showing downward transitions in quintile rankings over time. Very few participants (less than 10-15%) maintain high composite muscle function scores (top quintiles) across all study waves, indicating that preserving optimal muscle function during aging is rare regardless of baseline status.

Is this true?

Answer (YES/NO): YES